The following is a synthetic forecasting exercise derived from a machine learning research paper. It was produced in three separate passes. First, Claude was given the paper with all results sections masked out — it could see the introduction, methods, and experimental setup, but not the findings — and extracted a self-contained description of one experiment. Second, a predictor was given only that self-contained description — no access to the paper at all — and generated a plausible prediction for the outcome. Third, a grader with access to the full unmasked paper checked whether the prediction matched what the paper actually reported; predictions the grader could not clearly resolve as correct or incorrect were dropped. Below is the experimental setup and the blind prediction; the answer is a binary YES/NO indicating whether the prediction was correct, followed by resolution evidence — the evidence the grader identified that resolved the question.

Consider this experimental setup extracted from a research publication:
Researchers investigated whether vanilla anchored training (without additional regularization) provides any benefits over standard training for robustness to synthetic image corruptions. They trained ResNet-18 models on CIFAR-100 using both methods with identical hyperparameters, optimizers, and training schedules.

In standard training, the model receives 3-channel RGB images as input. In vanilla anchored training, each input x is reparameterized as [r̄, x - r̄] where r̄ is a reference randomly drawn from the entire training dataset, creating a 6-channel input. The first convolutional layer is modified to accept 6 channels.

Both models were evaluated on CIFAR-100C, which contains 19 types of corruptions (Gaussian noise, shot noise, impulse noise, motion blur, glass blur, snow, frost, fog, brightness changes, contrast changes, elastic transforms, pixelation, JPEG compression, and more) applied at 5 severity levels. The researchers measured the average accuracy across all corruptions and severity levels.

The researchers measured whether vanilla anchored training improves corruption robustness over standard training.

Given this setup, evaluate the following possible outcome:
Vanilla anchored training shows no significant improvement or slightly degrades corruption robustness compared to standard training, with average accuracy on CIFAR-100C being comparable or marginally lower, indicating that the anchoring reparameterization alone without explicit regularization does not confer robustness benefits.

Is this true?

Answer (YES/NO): NO